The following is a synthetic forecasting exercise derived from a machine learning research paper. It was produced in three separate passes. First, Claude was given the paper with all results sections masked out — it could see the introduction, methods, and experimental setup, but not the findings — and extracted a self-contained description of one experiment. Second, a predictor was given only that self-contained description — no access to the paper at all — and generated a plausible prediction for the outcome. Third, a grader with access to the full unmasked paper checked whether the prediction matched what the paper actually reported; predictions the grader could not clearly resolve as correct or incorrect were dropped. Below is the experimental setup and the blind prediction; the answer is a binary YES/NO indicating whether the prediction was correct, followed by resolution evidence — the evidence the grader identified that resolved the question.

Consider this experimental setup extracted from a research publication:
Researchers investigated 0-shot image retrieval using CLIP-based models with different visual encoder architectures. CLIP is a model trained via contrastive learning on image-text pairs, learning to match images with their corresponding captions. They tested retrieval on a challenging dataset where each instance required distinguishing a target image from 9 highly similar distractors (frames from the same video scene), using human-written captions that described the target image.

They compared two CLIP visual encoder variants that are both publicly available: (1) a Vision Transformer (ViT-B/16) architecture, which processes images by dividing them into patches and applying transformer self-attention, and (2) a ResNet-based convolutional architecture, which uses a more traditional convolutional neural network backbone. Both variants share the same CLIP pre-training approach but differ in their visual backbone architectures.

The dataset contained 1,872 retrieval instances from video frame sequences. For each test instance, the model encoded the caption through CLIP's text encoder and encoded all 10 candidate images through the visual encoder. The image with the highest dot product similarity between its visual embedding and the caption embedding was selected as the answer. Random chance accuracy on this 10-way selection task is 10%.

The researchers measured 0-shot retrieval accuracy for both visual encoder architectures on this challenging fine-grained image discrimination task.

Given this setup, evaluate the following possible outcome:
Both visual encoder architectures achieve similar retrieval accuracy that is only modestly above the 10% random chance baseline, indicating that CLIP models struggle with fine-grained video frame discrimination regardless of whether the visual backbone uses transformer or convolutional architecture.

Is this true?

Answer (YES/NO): YES